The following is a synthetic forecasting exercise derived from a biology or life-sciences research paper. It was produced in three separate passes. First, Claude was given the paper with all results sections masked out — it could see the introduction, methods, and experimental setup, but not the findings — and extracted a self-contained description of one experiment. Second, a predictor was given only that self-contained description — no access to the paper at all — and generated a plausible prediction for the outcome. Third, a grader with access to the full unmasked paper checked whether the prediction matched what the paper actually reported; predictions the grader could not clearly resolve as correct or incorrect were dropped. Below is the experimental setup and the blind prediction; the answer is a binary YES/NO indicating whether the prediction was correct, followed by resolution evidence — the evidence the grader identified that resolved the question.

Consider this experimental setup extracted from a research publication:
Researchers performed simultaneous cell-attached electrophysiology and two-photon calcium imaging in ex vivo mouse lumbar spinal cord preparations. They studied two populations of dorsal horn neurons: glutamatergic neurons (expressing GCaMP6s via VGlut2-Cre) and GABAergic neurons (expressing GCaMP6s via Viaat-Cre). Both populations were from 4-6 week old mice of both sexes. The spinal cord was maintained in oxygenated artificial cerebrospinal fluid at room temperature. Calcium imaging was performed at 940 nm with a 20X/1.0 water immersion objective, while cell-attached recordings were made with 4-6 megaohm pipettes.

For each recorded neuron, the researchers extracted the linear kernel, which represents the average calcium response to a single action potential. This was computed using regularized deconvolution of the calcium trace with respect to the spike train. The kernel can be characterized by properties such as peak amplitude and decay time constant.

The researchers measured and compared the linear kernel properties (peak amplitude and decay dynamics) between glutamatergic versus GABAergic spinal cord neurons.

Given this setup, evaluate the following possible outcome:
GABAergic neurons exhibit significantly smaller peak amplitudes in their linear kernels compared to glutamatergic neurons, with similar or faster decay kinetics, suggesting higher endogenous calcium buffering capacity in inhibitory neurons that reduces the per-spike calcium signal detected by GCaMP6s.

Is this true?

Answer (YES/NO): NO